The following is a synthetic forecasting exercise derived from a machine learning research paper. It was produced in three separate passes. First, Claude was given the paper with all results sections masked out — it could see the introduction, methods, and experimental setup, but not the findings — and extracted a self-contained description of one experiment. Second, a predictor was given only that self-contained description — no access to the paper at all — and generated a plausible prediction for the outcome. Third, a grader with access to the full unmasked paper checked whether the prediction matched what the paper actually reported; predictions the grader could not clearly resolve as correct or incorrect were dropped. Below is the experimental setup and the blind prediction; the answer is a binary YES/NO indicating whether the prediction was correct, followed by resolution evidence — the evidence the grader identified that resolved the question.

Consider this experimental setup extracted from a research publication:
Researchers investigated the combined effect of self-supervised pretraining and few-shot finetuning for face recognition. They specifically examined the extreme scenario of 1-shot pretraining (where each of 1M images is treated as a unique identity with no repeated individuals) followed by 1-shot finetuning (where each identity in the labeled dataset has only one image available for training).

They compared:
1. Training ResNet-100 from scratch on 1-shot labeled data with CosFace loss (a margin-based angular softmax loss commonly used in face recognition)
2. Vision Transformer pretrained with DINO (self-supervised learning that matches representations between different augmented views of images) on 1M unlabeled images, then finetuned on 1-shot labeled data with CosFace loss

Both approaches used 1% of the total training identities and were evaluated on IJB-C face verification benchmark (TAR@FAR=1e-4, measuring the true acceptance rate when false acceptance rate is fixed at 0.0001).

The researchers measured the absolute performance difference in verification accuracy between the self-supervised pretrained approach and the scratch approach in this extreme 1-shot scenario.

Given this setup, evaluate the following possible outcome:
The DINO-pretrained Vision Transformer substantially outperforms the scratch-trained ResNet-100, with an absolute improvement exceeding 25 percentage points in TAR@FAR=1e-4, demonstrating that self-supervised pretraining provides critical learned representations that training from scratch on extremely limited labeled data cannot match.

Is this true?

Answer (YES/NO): NO